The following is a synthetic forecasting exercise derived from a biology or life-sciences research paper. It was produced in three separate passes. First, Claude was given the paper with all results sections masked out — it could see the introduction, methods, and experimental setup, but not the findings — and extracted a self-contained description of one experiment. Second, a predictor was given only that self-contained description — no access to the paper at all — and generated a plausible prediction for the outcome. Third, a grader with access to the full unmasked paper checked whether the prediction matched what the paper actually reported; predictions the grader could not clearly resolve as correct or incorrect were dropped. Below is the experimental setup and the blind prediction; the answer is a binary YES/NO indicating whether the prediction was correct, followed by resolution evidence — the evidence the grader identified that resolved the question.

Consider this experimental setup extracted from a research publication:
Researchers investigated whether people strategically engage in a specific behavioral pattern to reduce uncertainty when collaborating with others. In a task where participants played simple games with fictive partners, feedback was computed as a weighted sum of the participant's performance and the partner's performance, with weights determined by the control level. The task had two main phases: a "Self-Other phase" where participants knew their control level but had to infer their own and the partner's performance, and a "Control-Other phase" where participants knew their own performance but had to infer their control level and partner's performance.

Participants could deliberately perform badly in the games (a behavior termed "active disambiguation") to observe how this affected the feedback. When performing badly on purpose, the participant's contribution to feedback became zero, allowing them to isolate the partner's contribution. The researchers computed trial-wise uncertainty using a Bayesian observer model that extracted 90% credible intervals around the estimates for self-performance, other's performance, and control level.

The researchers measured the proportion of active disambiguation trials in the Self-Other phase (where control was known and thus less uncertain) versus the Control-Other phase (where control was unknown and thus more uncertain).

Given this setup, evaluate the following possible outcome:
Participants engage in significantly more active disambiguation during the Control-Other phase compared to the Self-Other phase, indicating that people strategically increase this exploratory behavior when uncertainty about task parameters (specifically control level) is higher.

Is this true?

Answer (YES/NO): NO